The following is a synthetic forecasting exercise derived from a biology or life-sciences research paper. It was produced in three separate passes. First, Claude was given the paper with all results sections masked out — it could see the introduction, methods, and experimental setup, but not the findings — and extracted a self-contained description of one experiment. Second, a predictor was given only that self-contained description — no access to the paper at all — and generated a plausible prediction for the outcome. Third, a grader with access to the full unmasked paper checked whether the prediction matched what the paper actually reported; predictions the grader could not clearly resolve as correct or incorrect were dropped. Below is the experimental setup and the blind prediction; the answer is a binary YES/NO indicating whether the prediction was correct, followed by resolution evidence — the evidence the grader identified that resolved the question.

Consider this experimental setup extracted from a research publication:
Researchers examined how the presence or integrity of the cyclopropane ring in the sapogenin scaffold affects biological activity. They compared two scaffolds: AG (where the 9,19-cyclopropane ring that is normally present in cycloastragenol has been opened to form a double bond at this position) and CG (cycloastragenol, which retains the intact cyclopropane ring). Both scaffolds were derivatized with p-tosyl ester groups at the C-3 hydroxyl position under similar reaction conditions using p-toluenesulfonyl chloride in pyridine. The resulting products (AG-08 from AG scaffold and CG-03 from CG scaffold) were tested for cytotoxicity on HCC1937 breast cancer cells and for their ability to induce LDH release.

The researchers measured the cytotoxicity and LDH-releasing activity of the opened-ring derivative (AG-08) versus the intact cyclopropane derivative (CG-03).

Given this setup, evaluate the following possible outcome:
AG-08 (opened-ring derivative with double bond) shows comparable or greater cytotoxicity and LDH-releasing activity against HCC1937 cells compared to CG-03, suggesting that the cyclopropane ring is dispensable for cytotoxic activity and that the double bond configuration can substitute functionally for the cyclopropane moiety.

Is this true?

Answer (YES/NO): YES